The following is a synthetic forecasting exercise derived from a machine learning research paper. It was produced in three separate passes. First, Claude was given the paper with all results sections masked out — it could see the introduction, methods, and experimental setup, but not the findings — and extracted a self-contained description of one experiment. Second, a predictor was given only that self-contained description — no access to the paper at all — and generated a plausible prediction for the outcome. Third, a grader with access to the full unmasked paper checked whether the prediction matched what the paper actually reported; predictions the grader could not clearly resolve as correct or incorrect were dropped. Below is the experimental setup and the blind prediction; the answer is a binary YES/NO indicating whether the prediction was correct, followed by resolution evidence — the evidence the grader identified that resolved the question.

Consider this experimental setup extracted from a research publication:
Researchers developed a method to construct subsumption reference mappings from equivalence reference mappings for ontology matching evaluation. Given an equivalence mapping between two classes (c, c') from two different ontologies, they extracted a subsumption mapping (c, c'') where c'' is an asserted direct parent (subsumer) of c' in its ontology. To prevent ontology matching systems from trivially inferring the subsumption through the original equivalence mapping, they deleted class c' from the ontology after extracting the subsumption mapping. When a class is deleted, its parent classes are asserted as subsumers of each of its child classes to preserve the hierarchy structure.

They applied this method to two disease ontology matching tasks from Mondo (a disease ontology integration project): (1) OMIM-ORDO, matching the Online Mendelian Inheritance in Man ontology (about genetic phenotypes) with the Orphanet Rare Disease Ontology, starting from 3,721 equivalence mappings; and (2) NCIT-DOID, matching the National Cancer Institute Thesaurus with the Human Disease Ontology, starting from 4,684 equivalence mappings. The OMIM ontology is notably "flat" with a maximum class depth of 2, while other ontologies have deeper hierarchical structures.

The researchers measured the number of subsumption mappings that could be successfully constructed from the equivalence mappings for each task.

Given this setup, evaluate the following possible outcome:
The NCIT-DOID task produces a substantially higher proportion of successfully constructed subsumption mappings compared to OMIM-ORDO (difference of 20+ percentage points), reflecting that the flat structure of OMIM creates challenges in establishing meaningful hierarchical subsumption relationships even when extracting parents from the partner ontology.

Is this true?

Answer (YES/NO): YES